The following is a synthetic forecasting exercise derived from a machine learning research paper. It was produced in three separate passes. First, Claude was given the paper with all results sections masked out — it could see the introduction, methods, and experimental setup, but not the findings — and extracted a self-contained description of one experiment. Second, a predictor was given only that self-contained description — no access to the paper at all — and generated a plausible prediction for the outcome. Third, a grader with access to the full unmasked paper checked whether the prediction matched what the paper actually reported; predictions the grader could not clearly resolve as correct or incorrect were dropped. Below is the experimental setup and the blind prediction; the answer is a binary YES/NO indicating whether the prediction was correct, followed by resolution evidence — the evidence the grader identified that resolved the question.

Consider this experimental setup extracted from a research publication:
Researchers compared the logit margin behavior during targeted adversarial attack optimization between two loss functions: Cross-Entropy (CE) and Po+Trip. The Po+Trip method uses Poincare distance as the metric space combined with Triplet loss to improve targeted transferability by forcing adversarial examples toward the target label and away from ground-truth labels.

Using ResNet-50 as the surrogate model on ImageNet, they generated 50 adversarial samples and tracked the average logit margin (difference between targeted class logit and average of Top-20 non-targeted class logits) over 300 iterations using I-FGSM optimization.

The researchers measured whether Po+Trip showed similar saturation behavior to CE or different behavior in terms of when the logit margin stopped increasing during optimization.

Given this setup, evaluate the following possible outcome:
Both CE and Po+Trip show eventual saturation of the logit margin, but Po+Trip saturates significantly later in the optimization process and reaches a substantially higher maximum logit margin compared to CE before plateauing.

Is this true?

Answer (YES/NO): NO